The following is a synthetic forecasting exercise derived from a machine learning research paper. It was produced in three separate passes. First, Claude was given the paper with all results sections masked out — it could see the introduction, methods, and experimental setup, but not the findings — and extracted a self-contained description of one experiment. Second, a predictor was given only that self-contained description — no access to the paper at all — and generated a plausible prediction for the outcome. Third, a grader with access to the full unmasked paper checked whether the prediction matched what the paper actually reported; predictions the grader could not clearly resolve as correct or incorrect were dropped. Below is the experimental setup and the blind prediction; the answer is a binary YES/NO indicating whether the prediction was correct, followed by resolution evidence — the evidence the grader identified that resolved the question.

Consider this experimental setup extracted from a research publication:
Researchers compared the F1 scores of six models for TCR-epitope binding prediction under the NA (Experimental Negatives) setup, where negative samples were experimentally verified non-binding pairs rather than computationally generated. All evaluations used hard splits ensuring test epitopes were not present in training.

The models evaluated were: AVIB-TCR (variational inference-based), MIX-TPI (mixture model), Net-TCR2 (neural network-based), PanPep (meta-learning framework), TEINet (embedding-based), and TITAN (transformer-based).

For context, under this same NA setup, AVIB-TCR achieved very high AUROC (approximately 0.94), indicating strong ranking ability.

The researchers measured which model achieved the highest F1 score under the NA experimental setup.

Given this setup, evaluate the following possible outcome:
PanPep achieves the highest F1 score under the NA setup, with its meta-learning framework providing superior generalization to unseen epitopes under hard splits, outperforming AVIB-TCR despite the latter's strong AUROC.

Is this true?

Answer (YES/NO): NO